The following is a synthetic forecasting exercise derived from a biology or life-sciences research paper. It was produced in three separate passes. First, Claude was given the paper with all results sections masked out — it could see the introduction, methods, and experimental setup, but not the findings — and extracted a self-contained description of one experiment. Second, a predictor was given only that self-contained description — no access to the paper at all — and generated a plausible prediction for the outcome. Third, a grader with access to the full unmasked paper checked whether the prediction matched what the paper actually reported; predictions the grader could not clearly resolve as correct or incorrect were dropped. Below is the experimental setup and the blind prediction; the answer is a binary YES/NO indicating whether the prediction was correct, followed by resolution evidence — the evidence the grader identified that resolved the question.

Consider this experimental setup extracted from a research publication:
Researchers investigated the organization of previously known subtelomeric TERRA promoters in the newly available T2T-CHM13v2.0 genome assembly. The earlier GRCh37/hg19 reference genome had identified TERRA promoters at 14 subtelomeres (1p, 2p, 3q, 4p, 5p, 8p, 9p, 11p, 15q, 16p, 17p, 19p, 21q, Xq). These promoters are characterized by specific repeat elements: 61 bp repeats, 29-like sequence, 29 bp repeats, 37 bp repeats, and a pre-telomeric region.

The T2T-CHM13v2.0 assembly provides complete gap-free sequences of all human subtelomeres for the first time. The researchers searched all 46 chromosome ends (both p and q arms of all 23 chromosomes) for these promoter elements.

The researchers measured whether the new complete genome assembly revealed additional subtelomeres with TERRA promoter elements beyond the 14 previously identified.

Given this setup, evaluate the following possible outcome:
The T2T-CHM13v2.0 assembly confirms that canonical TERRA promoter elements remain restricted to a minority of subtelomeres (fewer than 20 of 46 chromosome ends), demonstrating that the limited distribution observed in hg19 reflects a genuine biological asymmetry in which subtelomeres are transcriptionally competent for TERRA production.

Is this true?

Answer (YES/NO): NO